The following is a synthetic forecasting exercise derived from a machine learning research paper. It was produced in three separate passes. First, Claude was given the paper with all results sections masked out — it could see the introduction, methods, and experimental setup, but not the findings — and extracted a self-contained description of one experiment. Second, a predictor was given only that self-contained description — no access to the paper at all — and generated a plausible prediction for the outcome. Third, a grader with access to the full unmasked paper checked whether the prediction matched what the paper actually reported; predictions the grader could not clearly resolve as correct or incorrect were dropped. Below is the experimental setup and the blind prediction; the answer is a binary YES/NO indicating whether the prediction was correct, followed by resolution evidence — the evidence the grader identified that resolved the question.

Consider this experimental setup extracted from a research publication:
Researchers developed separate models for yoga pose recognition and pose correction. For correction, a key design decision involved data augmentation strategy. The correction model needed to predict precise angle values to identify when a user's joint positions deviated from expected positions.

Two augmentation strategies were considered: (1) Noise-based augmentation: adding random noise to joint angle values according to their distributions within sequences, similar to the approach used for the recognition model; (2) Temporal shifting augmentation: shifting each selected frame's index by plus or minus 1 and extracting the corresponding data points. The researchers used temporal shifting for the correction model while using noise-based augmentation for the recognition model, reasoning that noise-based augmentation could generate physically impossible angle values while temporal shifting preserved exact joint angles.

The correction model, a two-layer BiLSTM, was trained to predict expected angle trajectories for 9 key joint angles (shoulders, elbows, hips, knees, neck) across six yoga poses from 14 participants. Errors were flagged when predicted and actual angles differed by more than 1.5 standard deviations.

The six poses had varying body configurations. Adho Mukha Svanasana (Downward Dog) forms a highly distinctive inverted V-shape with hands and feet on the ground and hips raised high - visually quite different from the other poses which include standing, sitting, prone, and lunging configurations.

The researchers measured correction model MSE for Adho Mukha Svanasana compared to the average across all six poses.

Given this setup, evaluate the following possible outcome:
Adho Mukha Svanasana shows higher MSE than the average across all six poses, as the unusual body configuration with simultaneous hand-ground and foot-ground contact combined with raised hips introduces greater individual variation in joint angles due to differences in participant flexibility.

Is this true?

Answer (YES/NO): YES